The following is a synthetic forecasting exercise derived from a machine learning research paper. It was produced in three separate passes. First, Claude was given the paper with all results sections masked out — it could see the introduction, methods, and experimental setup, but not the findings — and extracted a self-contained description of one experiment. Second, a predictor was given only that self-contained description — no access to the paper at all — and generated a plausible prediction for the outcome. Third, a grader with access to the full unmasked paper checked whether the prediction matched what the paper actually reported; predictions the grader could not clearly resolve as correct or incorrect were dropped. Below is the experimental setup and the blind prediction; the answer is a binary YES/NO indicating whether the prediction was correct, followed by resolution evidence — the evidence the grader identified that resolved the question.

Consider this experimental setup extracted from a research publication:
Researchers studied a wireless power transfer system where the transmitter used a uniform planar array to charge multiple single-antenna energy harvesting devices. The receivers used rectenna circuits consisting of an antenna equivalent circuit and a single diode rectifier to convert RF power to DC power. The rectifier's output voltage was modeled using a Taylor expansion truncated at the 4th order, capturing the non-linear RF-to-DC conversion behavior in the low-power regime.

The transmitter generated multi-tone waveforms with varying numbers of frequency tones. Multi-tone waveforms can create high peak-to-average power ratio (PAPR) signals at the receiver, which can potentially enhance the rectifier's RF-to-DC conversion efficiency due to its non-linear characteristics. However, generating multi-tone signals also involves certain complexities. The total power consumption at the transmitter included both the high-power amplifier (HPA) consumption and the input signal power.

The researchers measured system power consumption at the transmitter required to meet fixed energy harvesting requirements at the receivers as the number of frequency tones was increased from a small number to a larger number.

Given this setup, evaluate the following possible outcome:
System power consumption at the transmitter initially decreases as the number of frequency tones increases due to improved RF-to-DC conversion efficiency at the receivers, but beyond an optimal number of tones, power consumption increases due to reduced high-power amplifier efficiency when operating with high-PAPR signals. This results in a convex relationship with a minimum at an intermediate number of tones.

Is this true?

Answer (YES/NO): NO